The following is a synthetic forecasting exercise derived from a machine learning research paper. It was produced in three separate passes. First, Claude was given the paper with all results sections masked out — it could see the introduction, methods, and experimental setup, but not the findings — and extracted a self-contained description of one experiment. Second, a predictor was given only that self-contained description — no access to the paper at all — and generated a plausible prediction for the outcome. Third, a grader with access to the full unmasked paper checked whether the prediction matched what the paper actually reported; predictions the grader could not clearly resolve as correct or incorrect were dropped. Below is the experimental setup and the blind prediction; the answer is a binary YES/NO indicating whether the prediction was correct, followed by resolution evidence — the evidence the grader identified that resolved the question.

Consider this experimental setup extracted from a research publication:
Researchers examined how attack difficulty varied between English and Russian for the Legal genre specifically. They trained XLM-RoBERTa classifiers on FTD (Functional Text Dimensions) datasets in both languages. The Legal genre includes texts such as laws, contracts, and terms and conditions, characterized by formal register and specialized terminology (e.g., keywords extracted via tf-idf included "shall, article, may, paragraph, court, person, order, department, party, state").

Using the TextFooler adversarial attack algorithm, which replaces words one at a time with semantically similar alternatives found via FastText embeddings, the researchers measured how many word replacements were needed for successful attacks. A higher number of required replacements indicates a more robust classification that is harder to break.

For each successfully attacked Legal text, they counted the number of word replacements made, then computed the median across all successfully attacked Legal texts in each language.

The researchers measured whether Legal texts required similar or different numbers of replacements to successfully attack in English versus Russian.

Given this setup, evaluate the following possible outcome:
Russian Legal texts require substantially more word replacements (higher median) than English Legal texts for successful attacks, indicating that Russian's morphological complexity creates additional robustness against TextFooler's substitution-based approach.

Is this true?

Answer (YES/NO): NO